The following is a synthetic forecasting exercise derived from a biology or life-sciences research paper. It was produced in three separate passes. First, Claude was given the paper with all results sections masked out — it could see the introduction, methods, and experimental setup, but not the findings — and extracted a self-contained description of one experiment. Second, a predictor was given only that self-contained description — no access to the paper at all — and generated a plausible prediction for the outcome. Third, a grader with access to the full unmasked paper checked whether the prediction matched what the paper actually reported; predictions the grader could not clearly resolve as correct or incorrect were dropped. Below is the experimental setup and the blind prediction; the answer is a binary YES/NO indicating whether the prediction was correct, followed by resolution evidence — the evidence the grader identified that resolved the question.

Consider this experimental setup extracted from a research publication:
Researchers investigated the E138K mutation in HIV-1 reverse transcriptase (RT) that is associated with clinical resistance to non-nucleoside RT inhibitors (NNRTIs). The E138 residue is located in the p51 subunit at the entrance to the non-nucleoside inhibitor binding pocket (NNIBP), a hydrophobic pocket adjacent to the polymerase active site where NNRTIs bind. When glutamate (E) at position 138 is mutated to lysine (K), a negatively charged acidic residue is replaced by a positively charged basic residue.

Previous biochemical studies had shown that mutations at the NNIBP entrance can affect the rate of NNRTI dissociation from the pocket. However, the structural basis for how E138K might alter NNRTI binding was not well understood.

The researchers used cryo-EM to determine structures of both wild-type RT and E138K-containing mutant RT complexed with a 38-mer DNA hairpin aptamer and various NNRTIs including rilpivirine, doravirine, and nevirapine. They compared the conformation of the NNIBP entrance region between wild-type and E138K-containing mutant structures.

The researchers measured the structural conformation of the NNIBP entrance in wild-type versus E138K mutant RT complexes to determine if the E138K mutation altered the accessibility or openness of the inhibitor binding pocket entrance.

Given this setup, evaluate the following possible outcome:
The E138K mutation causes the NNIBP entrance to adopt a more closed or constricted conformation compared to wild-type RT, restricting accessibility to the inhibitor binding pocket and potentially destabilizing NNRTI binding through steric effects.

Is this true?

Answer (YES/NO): NO